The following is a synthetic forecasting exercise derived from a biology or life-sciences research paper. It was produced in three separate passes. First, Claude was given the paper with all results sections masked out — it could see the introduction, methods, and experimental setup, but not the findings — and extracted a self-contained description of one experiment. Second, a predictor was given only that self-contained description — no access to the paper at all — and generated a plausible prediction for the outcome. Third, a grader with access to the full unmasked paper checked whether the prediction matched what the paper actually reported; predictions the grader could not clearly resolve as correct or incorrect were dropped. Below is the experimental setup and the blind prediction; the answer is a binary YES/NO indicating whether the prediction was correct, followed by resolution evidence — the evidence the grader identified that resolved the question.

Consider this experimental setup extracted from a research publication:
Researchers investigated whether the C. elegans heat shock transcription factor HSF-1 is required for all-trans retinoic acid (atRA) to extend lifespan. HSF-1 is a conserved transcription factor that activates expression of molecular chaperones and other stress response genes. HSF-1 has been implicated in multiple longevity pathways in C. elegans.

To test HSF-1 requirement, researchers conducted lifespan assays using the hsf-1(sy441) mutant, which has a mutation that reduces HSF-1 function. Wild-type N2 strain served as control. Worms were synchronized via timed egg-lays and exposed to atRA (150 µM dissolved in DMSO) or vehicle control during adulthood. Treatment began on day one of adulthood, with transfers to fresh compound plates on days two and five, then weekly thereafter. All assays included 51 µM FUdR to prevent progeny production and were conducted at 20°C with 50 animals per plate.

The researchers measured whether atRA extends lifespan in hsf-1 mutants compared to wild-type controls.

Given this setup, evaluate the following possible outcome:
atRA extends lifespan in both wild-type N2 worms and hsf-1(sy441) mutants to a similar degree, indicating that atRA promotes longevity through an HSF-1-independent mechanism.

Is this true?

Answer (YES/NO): NO